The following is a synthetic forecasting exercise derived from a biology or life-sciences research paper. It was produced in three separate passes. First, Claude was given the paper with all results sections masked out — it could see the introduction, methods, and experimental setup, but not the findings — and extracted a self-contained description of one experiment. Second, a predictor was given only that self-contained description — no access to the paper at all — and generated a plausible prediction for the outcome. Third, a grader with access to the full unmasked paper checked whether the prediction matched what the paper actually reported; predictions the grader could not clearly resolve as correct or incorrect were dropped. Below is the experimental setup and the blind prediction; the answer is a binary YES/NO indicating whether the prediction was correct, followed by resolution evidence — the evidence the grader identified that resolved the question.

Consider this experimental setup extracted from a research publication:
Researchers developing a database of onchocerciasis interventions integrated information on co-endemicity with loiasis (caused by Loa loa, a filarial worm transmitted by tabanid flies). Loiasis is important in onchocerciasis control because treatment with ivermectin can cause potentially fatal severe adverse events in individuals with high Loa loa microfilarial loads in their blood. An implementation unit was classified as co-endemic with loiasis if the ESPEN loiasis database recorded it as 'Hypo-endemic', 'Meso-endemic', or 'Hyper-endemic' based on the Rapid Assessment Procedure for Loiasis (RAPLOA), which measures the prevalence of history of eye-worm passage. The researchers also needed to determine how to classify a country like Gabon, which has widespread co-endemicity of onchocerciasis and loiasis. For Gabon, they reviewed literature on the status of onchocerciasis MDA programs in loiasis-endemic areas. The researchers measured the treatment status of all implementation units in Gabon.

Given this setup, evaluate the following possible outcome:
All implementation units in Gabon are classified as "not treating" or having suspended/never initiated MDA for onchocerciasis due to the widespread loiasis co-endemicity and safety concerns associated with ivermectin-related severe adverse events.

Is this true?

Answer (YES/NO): YES